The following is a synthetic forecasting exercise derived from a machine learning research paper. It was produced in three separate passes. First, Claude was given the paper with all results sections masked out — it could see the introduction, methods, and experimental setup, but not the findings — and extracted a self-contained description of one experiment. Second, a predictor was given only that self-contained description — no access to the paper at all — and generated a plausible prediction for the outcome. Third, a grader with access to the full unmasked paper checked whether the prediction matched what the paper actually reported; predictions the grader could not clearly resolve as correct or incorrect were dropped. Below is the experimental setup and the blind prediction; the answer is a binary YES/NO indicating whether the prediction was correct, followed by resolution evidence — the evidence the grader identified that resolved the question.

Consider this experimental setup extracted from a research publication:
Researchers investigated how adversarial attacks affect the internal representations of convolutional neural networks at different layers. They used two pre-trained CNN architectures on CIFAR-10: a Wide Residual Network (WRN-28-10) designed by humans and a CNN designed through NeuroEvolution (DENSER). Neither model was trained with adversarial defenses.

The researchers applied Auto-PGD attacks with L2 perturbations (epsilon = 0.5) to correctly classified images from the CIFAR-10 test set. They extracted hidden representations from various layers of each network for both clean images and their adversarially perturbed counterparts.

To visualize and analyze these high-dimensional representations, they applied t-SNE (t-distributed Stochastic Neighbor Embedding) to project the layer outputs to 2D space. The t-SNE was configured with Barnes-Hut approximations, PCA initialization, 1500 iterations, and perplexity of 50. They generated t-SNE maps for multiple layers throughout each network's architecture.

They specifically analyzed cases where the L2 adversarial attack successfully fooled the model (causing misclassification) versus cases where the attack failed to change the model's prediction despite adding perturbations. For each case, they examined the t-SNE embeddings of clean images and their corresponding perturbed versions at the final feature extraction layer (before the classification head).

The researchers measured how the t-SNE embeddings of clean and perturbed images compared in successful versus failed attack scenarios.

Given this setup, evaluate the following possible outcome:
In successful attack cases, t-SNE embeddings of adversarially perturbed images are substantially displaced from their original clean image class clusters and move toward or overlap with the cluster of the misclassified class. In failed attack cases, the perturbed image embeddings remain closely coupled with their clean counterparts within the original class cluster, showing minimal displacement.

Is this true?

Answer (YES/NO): NO